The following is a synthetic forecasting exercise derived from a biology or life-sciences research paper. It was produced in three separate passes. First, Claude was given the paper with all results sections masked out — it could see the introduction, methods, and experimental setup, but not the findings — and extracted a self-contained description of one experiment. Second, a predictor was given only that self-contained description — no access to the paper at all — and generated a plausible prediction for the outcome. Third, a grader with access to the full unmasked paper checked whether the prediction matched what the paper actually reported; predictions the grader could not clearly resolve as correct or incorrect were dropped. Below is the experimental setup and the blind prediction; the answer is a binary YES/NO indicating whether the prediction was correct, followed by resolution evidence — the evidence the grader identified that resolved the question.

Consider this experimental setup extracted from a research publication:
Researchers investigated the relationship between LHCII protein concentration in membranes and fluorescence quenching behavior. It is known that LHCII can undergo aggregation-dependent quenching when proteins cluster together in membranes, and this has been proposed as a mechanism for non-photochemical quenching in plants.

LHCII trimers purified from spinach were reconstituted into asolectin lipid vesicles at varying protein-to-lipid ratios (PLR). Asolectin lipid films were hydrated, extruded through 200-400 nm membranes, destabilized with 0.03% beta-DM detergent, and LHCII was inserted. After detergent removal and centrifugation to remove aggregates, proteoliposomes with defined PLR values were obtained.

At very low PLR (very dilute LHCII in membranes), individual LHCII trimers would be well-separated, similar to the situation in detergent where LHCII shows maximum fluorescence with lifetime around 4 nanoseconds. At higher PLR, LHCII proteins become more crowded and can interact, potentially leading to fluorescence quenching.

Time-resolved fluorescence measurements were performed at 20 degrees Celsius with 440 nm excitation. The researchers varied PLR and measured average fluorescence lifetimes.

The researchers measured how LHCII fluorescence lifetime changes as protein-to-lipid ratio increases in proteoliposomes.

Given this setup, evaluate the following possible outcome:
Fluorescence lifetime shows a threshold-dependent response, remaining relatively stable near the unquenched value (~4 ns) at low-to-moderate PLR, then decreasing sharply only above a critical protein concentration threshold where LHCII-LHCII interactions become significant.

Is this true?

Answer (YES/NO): NO